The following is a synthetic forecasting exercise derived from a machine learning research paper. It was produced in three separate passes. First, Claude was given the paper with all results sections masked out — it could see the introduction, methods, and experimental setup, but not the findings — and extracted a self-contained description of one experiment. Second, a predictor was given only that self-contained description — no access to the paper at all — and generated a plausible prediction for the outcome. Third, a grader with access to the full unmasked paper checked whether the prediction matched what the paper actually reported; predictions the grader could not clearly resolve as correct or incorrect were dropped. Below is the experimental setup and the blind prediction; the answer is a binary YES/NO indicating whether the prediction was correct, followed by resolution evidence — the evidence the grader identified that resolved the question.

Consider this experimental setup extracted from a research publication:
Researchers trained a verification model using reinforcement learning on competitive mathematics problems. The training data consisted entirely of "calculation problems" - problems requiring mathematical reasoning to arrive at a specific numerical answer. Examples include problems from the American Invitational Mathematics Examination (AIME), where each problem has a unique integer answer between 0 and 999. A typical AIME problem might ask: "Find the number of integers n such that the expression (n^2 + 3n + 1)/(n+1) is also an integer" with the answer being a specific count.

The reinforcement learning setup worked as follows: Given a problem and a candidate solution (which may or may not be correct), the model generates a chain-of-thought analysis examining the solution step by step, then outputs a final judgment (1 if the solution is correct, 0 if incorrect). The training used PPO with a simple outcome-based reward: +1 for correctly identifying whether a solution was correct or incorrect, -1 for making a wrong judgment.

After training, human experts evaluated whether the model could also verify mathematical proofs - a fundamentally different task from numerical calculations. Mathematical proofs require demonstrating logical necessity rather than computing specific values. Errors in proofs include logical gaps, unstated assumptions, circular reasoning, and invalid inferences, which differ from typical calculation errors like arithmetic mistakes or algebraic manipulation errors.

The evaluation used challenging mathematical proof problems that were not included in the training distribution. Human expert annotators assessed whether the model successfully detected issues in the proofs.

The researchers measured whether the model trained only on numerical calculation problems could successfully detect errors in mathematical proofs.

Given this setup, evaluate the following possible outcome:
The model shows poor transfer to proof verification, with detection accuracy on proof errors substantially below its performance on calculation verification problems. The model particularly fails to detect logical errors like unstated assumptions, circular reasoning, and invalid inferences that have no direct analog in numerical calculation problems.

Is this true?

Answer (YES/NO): NO